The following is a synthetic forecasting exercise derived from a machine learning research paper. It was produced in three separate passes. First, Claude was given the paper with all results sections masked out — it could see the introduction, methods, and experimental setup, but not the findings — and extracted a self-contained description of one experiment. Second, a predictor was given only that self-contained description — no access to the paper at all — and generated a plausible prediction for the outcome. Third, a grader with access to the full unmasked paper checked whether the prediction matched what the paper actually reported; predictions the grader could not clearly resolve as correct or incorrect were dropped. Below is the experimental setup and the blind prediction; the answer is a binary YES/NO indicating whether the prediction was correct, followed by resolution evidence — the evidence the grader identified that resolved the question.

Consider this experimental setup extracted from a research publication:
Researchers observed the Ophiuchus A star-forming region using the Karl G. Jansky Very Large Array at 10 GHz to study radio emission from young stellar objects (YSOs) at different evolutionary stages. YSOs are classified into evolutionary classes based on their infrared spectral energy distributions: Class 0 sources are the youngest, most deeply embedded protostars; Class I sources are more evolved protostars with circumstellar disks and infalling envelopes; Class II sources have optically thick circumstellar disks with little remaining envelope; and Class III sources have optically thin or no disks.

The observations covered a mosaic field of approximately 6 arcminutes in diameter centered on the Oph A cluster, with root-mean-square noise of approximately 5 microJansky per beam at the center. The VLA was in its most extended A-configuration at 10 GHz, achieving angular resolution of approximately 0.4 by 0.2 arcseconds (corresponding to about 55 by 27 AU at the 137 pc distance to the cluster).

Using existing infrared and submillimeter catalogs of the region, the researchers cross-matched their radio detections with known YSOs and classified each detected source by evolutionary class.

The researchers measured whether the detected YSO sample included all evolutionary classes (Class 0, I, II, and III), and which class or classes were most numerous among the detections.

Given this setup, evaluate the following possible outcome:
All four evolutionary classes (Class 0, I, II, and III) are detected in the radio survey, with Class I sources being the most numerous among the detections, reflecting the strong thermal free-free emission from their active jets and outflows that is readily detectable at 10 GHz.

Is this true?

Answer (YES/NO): NO